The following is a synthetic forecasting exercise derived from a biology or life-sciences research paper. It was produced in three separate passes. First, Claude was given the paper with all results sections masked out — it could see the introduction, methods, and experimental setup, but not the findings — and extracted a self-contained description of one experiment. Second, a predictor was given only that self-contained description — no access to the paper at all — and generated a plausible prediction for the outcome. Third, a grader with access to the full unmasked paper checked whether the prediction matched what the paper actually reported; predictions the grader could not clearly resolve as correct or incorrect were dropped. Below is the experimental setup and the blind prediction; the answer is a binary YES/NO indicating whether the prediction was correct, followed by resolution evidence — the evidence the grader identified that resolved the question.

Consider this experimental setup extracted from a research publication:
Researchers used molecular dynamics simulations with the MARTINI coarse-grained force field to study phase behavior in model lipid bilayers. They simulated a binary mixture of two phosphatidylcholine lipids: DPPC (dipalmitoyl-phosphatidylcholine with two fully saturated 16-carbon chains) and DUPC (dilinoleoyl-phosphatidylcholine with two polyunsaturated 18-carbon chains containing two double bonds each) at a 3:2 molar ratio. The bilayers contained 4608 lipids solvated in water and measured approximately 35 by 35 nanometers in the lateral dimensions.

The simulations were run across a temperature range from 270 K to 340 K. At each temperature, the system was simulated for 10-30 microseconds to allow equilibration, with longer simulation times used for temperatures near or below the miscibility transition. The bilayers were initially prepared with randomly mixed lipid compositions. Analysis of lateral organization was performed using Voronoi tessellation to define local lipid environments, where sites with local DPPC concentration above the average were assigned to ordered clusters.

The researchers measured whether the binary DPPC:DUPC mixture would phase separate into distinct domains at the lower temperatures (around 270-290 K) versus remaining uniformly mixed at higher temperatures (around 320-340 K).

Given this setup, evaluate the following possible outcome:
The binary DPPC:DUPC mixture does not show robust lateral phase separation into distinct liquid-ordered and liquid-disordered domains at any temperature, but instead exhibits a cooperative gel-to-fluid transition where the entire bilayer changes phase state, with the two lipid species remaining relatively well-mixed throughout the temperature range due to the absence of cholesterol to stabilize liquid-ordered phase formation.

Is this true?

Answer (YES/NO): NO